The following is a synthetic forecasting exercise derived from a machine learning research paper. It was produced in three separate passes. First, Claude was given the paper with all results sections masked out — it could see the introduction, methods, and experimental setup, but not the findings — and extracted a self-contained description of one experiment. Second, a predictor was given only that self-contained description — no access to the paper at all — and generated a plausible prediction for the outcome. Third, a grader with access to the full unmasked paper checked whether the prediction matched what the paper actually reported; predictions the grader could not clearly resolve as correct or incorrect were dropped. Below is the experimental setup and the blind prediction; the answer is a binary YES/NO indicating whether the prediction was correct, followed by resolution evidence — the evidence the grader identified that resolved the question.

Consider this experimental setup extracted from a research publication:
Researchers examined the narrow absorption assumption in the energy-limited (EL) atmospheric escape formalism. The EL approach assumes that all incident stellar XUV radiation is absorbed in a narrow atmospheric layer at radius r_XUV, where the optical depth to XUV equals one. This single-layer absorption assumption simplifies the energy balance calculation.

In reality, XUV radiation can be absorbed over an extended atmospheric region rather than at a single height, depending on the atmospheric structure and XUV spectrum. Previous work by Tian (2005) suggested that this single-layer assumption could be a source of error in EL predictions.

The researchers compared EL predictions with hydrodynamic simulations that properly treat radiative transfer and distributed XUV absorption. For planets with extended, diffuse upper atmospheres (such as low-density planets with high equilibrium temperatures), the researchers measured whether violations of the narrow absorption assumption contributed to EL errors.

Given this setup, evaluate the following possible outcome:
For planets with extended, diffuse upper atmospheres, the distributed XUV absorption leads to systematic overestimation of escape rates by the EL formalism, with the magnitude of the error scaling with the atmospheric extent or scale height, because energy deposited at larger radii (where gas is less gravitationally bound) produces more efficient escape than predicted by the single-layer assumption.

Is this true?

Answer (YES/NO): NO